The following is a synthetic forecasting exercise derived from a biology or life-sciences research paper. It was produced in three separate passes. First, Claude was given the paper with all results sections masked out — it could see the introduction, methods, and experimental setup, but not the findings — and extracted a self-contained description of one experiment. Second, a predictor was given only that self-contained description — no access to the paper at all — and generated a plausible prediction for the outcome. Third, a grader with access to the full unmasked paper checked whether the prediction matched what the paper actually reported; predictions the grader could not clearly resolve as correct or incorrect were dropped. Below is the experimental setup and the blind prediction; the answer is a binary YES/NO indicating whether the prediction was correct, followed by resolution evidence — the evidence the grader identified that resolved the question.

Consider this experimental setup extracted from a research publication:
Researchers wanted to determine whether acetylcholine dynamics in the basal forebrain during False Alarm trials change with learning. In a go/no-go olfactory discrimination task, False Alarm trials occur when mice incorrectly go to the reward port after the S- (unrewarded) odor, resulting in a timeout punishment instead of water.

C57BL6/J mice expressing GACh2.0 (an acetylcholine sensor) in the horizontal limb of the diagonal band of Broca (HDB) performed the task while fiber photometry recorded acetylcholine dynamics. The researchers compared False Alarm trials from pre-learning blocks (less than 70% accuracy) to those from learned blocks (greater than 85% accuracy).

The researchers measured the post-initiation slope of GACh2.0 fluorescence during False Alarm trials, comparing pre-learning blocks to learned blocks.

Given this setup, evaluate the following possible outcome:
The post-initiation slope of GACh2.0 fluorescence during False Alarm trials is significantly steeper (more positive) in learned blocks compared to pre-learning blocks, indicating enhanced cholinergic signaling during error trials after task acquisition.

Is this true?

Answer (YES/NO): NO